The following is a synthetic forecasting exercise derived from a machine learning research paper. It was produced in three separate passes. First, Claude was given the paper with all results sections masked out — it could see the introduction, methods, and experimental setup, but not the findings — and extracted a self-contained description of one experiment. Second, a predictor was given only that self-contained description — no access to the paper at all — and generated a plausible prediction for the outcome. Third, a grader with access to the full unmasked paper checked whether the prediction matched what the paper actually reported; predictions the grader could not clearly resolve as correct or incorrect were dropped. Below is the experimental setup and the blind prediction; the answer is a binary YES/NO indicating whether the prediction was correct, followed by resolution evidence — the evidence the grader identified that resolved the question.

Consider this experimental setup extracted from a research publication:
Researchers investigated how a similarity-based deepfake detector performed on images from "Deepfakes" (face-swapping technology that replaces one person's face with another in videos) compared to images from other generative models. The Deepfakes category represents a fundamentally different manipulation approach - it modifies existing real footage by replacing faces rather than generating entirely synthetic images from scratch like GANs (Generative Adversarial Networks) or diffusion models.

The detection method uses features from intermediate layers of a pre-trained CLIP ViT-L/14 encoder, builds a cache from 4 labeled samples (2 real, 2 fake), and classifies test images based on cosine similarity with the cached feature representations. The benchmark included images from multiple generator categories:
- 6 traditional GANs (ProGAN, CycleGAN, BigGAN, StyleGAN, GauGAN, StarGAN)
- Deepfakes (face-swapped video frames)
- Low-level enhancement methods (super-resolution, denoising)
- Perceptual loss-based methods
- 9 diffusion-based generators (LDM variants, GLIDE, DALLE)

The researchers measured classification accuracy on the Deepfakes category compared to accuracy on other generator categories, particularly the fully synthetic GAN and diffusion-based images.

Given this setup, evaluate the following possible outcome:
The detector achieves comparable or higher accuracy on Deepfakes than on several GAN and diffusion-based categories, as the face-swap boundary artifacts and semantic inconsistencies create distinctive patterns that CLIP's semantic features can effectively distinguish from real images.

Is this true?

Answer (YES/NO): NO